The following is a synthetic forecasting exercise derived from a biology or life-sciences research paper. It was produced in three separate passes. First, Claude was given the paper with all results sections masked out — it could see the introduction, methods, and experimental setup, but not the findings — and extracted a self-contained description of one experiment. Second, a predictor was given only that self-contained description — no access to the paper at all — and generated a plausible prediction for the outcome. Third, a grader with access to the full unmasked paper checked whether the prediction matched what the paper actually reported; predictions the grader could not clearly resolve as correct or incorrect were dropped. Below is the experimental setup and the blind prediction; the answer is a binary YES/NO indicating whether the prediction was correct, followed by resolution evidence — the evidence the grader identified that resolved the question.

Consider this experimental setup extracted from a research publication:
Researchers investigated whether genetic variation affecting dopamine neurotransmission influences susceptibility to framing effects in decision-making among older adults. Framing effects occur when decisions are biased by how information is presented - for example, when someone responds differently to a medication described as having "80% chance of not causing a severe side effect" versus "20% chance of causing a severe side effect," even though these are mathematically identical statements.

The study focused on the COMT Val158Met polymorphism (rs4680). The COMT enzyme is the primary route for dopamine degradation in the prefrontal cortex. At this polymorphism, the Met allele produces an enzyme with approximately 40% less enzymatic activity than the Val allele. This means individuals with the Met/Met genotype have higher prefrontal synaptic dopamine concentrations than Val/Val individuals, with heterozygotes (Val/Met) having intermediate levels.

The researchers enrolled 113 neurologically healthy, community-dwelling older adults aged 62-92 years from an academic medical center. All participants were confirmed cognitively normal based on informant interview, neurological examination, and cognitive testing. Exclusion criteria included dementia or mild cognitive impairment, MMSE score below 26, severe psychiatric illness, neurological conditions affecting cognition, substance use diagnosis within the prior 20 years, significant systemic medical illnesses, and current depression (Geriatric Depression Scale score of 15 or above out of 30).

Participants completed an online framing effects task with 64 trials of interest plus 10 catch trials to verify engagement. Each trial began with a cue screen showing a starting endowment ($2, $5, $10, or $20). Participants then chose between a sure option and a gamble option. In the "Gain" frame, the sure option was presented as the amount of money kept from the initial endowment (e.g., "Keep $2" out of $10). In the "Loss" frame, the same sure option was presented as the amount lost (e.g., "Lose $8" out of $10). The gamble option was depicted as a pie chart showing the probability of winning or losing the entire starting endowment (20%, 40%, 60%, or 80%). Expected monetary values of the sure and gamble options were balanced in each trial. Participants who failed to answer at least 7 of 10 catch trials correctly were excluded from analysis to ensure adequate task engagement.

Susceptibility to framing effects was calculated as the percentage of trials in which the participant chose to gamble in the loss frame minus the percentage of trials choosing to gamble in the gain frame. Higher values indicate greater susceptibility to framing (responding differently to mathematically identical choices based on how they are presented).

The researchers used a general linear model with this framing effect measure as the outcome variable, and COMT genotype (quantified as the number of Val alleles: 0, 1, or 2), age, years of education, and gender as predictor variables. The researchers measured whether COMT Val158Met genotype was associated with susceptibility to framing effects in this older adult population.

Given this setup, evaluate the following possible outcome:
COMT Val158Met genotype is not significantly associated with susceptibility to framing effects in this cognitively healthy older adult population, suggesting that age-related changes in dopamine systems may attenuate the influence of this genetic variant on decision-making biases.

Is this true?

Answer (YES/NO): NO